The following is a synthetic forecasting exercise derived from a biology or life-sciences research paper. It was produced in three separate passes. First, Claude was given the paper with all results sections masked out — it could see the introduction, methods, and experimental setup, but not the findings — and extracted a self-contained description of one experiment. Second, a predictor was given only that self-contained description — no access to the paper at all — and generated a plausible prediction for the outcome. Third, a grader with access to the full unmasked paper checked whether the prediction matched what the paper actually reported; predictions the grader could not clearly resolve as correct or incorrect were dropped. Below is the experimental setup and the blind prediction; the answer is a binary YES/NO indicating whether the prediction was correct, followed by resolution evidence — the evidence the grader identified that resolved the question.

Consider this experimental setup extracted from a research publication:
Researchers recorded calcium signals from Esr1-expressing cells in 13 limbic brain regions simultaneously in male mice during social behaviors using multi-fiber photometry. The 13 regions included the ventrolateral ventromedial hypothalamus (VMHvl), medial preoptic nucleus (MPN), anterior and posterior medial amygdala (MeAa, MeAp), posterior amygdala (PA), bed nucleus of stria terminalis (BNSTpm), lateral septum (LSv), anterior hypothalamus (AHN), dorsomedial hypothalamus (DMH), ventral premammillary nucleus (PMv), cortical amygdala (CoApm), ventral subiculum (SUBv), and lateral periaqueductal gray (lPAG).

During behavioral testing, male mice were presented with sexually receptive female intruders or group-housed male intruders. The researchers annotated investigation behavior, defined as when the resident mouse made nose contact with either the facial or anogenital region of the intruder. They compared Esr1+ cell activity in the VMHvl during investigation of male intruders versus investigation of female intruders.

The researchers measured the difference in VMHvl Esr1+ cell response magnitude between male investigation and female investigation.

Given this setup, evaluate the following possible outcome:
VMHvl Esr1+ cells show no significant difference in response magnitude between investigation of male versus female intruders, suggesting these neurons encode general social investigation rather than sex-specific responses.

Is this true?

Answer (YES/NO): NO